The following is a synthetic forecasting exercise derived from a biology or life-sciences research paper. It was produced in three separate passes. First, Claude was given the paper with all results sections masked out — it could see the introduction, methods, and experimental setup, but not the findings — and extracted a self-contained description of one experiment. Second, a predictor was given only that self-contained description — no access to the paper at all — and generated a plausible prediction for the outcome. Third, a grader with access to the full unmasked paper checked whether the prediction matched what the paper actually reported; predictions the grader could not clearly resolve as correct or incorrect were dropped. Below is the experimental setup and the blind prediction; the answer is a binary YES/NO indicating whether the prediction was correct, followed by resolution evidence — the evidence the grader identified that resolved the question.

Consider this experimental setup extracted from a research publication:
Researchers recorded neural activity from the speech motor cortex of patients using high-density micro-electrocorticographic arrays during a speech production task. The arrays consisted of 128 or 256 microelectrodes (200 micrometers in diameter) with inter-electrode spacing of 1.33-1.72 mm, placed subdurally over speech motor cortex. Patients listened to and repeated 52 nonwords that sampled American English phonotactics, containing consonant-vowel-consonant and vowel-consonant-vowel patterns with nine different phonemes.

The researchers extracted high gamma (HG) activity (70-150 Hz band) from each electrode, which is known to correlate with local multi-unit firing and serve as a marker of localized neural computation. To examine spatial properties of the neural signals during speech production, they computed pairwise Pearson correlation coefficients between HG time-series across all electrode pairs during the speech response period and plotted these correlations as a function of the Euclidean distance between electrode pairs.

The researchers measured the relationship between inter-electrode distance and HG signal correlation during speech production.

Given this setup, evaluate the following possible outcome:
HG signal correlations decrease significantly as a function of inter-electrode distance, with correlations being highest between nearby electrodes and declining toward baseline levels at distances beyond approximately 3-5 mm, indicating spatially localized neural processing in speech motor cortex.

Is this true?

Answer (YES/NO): YES